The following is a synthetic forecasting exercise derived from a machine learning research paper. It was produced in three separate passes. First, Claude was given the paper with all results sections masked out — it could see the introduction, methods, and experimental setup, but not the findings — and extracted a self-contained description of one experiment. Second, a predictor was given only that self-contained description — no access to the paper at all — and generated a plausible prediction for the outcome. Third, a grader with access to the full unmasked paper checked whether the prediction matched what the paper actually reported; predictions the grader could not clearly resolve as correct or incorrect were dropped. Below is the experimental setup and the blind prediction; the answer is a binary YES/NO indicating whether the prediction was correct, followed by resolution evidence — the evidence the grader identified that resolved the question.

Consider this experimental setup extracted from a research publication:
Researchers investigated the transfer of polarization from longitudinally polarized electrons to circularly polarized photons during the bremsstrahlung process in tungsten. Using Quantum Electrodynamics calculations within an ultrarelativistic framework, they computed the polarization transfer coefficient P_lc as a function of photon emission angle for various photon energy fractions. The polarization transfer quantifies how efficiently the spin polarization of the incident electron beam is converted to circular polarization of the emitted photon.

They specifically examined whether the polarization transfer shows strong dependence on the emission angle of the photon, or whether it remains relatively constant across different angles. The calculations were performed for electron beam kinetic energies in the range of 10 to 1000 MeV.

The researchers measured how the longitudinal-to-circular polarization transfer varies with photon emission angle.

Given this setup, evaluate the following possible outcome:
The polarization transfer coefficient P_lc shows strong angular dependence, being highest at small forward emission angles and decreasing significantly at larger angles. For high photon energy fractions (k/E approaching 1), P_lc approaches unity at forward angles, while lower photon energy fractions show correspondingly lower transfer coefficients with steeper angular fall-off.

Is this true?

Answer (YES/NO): NO